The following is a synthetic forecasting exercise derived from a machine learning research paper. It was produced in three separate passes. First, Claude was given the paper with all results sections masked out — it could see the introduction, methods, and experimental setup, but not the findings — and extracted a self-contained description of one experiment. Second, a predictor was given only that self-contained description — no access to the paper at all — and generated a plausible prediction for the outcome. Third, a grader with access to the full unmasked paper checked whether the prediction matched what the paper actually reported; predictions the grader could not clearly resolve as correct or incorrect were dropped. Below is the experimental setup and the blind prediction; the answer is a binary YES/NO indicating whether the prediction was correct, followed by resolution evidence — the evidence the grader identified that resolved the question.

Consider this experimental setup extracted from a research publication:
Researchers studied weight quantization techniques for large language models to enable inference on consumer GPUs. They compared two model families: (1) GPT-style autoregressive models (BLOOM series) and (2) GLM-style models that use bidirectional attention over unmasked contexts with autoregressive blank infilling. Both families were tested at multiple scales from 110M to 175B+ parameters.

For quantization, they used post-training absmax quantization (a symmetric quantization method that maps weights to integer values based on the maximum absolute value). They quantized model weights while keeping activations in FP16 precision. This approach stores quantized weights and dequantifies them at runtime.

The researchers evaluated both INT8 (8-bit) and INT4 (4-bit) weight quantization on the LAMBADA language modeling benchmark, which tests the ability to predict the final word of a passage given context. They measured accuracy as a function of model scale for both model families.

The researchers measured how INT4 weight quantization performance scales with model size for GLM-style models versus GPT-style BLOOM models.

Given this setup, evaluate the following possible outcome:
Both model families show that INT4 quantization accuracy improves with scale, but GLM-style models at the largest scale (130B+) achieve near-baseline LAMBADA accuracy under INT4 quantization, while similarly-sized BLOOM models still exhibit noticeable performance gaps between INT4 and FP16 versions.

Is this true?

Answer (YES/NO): NO